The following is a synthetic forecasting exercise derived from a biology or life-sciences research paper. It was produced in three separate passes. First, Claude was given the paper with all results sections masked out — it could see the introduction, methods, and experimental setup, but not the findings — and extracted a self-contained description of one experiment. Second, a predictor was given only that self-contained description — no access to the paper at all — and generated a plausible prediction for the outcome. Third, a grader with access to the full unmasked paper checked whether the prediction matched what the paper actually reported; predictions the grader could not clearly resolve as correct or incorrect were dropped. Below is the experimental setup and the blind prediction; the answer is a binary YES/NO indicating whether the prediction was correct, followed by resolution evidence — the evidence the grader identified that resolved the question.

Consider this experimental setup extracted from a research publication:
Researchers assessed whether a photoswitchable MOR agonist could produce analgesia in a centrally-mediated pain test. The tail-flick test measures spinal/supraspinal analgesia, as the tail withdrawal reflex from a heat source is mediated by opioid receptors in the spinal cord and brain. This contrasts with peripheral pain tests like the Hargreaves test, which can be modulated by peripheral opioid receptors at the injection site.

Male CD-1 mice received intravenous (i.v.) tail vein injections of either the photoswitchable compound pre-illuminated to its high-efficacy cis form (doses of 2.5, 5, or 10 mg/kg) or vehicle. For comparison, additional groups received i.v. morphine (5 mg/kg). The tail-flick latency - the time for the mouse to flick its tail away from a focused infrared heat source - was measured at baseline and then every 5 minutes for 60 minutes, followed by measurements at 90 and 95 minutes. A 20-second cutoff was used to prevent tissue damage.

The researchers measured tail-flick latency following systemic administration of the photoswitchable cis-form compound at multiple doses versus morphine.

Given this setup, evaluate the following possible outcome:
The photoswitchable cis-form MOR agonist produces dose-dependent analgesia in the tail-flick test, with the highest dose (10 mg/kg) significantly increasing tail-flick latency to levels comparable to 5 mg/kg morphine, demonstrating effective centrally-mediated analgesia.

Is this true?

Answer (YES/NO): NO